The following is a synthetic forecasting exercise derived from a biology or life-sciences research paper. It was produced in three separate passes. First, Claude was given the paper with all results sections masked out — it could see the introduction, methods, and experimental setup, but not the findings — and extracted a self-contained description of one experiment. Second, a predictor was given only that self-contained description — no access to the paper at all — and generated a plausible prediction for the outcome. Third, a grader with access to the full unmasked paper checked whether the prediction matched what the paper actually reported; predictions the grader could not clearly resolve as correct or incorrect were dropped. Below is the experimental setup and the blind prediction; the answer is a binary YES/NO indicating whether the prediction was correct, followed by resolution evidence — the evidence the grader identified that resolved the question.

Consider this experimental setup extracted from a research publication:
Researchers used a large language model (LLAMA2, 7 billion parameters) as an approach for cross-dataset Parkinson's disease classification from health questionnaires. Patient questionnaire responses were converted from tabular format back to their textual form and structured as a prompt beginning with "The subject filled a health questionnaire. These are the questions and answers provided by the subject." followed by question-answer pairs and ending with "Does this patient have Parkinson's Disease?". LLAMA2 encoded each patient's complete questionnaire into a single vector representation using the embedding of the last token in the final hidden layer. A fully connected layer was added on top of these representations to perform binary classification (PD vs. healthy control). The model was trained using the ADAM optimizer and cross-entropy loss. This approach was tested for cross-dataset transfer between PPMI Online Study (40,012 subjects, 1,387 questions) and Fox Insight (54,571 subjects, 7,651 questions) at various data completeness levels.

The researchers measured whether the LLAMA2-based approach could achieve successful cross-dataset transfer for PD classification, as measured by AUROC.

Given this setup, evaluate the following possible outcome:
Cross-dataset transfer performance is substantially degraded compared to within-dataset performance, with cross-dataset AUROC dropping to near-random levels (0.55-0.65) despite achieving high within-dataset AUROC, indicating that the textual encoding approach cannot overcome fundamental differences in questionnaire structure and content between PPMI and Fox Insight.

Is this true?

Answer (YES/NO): YES